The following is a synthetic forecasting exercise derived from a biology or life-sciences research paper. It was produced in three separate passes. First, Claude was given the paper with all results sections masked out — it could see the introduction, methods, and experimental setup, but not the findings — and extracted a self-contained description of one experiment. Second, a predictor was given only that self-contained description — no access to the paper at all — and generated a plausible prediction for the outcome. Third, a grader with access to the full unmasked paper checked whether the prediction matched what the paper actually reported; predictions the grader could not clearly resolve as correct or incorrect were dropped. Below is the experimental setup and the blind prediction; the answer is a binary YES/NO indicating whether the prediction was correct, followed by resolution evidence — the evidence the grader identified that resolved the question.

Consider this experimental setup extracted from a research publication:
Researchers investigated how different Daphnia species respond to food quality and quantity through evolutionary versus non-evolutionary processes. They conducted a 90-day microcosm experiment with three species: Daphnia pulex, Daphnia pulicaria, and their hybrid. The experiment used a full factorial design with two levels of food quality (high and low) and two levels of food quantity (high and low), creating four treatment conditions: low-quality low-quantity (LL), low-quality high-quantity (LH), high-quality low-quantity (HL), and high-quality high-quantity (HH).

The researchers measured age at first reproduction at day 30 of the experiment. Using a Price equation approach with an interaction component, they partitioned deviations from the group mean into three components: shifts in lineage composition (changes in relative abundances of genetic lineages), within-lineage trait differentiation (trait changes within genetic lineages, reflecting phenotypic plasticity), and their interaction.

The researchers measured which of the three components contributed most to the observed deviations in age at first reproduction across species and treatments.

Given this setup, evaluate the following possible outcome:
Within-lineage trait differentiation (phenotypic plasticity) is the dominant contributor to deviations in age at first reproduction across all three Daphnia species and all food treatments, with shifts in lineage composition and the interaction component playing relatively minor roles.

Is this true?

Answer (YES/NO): YES